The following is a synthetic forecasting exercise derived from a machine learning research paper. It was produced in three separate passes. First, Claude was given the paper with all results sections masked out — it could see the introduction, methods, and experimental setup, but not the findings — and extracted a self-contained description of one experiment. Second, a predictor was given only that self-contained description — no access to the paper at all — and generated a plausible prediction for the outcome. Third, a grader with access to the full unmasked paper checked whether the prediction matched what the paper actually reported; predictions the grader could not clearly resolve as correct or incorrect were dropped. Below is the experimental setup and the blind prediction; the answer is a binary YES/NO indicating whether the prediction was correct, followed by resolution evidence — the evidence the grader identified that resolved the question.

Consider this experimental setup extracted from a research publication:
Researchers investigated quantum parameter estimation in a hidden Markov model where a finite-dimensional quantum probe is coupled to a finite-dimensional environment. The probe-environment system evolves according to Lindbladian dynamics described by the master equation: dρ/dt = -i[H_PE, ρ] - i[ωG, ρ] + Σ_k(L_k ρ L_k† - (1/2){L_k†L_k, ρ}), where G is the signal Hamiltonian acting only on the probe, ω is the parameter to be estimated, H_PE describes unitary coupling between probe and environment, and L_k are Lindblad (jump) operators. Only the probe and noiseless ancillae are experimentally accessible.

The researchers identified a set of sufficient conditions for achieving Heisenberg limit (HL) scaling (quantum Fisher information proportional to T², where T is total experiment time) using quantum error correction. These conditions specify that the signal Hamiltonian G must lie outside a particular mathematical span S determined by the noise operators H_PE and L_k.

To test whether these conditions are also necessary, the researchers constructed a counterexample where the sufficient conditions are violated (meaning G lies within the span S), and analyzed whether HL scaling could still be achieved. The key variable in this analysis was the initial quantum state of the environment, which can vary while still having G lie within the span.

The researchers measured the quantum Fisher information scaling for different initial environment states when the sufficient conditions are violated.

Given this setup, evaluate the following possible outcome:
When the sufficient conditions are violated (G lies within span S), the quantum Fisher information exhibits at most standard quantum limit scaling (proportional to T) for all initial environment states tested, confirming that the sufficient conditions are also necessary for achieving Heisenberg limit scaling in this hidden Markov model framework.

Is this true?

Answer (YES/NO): NO